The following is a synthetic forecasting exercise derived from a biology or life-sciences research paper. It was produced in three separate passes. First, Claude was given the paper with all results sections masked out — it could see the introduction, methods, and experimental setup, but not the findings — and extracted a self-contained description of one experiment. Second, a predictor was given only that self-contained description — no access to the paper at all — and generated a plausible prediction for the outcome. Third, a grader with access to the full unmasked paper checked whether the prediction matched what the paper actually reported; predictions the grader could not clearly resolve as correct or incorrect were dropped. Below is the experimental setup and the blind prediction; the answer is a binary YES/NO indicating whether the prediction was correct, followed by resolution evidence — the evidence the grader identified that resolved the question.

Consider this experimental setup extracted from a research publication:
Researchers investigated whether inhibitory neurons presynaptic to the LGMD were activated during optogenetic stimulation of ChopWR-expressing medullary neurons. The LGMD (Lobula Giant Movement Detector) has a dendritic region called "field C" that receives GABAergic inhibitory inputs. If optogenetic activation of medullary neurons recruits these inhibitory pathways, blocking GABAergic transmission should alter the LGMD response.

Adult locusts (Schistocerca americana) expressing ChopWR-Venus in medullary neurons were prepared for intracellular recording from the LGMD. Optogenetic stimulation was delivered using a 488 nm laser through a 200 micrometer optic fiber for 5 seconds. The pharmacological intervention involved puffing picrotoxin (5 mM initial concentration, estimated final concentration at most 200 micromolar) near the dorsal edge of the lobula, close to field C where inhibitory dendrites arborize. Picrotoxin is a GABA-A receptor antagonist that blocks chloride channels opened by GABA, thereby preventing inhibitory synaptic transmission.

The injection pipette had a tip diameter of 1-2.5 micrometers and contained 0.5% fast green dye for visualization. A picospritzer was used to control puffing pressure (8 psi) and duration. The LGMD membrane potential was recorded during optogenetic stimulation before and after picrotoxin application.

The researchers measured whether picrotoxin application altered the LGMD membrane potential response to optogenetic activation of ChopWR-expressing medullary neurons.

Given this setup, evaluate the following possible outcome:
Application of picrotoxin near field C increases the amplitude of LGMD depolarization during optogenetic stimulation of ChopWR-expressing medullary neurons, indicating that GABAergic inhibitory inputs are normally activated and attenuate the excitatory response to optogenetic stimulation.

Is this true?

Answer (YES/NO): YES